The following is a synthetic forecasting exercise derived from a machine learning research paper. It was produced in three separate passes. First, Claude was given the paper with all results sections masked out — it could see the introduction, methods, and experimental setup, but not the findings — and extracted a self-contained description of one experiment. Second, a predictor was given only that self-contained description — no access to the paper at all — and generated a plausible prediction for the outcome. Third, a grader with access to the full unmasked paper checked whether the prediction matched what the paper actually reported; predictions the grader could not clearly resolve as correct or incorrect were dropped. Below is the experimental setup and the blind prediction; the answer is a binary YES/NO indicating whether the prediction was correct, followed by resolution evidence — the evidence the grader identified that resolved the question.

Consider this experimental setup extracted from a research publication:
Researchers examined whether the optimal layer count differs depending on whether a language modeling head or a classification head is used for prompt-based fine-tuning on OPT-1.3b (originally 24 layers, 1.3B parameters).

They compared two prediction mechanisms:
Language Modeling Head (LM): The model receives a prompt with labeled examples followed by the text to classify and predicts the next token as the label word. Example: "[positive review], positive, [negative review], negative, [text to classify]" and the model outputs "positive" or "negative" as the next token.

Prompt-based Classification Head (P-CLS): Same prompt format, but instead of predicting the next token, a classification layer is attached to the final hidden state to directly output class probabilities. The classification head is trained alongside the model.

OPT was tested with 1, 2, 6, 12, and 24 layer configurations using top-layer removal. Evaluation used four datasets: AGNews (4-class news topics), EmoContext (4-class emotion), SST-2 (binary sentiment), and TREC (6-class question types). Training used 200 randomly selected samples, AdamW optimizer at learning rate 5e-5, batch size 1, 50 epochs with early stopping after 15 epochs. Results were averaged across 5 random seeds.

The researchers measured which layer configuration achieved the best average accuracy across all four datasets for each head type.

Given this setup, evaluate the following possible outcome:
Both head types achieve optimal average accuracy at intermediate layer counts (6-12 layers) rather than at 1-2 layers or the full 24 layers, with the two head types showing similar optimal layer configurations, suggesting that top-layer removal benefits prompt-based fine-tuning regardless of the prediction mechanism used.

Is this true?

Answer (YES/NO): NO